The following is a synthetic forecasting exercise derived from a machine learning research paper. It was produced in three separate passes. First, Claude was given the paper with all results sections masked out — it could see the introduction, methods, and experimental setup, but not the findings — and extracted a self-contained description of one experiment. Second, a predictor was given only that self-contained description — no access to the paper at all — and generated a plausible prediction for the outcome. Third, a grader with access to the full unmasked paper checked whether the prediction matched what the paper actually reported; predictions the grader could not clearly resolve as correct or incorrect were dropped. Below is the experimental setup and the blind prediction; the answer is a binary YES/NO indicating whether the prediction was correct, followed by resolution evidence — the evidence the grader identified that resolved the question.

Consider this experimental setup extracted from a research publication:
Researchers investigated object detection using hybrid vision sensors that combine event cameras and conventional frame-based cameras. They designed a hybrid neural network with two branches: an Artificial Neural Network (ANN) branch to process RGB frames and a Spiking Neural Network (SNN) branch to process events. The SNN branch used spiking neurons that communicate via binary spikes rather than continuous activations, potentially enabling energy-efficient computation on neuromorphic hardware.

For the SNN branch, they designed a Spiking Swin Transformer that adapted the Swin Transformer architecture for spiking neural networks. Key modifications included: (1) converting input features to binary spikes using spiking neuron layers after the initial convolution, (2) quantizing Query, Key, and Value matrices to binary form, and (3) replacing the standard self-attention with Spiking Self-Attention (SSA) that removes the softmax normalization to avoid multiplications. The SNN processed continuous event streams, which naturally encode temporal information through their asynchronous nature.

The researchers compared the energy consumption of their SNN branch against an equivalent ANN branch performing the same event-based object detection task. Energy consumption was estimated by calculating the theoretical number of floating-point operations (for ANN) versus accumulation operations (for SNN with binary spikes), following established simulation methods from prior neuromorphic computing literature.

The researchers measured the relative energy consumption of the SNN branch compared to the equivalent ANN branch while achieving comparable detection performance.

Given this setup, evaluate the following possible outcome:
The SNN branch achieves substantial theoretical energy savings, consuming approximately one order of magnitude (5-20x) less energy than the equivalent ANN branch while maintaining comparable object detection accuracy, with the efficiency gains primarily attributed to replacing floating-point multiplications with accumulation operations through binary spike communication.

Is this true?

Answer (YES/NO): YES